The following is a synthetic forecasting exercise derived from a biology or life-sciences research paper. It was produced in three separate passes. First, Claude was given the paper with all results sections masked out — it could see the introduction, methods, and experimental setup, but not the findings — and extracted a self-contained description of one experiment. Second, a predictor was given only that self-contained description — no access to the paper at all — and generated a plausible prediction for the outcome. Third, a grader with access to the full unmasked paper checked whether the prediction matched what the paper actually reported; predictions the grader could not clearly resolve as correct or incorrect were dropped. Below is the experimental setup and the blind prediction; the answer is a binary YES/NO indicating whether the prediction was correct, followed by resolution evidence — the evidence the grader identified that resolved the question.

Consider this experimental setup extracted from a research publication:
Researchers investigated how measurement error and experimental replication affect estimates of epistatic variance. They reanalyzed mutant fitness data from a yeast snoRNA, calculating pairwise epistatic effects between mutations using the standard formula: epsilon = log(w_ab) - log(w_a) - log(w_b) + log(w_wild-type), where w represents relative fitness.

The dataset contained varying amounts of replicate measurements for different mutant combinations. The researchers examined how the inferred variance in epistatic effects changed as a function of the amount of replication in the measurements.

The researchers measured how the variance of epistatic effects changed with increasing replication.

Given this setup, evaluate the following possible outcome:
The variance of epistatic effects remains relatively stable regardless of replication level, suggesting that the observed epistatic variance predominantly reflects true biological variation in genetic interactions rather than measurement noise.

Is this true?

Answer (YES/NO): NO